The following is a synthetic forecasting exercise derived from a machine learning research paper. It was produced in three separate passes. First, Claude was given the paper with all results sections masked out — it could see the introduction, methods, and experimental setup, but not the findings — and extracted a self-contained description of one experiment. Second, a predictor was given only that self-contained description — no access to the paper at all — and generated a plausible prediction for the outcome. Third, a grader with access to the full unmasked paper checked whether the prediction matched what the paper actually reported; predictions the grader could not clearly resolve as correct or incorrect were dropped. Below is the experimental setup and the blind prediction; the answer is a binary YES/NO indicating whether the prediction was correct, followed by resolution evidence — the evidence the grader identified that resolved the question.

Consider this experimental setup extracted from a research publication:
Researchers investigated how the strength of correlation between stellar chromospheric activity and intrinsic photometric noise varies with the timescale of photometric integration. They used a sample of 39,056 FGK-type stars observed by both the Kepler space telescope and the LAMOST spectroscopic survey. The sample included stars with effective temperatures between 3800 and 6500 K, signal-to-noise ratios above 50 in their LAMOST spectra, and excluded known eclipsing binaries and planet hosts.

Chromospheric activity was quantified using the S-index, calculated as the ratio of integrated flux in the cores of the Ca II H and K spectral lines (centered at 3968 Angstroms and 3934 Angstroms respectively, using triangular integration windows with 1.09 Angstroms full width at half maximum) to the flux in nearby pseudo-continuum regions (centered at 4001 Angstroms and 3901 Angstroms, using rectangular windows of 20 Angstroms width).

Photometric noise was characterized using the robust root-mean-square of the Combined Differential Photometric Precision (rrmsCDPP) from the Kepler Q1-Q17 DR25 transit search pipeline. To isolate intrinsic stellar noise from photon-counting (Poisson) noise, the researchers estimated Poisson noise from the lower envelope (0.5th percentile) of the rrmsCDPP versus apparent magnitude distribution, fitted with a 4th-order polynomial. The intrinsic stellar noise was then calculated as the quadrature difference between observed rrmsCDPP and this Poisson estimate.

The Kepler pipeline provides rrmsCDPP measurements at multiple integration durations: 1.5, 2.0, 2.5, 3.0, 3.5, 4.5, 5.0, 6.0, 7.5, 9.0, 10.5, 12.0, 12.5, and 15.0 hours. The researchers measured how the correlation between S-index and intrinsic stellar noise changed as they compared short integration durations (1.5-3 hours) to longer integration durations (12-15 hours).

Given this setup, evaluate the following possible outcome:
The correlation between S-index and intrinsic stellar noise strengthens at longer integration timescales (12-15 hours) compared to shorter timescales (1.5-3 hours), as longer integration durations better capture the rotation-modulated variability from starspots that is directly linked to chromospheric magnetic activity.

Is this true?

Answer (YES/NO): YES